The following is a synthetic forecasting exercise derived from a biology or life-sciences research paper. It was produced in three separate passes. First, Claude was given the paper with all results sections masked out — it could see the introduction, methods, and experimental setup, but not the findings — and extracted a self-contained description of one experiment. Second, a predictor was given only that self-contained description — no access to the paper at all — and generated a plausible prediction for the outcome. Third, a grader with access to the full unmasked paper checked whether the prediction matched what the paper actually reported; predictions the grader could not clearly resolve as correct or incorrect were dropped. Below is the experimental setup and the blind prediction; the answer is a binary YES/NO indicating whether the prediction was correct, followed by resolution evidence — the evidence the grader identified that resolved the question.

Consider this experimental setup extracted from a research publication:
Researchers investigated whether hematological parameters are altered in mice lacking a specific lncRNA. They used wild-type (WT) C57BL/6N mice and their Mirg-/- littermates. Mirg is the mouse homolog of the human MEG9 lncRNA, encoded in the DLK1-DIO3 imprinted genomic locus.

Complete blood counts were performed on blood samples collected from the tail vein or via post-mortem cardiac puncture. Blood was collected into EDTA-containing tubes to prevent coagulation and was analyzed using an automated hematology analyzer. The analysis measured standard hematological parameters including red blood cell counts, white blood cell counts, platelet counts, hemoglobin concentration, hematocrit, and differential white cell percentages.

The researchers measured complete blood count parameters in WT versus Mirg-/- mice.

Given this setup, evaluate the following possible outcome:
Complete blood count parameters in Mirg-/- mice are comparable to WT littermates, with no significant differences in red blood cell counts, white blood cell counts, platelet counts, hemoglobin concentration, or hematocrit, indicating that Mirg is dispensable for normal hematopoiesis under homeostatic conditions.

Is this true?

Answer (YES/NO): NO